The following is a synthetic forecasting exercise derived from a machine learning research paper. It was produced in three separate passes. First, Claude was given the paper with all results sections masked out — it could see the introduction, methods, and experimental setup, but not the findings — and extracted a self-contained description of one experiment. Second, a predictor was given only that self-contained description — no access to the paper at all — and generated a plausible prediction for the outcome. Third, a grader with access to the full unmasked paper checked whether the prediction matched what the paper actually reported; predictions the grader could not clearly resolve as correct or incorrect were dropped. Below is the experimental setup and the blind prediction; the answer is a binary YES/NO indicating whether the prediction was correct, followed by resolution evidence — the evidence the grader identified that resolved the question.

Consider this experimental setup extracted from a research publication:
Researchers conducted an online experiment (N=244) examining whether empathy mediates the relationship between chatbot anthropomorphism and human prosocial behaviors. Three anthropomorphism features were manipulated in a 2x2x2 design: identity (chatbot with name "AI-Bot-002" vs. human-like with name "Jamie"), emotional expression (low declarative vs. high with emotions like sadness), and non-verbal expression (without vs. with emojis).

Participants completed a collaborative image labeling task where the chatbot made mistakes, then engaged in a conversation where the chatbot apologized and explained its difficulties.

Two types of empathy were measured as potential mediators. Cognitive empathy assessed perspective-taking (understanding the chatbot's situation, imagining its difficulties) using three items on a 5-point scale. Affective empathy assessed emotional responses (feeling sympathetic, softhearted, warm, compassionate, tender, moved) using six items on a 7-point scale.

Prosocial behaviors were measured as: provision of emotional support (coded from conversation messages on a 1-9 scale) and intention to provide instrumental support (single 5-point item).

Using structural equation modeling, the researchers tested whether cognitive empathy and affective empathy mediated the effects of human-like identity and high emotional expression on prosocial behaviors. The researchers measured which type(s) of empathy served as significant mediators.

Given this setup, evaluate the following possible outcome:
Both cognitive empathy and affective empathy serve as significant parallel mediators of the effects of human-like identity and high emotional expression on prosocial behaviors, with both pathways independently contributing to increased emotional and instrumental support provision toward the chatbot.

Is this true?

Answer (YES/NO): NO